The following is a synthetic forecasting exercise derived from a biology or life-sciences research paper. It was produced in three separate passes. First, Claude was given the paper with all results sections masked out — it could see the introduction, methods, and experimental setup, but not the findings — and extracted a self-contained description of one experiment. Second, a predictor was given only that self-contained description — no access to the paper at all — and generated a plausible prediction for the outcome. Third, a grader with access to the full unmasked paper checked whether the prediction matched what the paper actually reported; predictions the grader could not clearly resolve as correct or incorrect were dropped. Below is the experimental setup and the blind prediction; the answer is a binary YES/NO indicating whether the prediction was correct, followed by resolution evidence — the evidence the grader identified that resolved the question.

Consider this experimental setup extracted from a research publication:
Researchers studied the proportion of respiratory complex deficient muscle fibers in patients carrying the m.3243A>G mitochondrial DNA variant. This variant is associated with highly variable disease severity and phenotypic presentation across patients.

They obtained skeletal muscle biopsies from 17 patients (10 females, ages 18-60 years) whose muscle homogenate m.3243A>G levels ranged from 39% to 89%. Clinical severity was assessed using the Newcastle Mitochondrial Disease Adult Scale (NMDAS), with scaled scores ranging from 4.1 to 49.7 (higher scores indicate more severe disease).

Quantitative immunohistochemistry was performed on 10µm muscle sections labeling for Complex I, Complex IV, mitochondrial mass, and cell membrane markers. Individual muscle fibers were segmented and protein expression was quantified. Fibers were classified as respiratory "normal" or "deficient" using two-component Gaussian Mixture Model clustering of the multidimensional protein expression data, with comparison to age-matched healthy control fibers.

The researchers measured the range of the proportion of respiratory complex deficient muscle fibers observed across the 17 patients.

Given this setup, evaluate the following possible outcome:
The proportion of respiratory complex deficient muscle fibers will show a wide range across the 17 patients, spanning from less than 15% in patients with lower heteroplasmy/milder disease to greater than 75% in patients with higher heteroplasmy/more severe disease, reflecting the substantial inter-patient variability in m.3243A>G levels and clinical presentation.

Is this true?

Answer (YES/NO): NO